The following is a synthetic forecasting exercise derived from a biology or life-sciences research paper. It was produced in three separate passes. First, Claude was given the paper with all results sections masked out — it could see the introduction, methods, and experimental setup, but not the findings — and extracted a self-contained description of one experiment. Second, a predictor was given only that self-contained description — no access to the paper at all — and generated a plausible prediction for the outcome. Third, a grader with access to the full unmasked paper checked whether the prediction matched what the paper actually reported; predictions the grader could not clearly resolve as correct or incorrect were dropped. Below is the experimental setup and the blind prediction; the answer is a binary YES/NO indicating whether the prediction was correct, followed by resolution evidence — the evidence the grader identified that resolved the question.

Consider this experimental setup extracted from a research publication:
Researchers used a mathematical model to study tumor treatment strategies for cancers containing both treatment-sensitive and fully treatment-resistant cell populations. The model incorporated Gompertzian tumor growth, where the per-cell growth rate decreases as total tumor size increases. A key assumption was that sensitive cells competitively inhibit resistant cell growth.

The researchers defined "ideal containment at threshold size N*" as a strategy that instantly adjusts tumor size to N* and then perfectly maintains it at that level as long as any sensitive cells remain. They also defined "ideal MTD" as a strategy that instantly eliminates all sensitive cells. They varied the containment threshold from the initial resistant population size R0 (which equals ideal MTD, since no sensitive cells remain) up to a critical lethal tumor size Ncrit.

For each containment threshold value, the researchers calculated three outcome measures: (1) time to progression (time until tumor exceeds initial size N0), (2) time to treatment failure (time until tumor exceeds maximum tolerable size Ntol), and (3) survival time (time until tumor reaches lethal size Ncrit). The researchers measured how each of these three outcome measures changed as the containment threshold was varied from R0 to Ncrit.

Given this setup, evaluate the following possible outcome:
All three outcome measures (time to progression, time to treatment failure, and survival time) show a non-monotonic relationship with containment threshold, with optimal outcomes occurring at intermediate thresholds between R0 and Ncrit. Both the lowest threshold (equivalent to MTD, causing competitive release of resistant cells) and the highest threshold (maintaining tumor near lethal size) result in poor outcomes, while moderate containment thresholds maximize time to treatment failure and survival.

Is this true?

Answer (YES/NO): NO